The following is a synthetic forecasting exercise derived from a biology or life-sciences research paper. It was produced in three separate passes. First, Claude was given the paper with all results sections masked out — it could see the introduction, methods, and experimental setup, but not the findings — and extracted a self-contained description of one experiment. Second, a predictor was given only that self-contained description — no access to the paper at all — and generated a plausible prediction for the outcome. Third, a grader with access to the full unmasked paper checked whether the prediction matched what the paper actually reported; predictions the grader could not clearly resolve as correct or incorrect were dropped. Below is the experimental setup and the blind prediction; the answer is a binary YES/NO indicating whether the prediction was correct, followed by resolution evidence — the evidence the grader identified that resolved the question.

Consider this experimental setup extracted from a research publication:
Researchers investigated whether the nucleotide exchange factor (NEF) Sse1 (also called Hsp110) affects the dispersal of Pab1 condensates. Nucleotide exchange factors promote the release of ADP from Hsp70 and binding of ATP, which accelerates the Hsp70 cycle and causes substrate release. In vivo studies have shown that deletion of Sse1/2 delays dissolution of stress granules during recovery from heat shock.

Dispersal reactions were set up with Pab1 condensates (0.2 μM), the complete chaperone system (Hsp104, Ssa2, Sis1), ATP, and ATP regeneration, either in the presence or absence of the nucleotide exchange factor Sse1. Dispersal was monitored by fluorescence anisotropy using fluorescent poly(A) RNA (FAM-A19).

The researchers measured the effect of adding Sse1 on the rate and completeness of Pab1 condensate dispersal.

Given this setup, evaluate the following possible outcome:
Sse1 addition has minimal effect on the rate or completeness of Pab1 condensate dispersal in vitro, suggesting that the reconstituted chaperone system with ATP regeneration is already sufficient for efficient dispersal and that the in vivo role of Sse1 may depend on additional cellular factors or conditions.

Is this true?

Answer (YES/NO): NO